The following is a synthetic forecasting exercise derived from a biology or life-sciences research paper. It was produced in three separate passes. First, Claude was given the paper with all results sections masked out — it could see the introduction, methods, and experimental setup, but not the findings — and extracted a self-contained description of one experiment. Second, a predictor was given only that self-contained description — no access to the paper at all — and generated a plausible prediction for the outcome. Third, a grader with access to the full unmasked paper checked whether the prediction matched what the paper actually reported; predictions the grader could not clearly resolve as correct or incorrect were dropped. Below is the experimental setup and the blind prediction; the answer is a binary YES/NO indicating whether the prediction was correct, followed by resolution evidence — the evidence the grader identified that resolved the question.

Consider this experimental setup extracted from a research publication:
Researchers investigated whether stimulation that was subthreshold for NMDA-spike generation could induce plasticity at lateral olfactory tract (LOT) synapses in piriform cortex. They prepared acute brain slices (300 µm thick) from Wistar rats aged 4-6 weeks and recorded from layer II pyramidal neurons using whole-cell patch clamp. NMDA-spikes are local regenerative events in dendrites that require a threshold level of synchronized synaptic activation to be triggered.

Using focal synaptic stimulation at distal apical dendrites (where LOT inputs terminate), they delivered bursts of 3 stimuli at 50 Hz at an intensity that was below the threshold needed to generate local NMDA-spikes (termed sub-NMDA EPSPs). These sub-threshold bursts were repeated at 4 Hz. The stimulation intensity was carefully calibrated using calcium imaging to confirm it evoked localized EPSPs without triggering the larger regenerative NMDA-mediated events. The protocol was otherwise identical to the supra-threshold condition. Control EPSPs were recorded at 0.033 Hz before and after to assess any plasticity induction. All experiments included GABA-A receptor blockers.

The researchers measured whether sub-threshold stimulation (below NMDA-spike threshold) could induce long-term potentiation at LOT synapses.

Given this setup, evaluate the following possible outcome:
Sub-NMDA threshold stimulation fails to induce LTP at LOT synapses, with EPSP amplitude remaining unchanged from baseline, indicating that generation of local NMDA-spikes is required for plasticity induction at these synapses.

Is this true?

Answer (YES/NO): YES